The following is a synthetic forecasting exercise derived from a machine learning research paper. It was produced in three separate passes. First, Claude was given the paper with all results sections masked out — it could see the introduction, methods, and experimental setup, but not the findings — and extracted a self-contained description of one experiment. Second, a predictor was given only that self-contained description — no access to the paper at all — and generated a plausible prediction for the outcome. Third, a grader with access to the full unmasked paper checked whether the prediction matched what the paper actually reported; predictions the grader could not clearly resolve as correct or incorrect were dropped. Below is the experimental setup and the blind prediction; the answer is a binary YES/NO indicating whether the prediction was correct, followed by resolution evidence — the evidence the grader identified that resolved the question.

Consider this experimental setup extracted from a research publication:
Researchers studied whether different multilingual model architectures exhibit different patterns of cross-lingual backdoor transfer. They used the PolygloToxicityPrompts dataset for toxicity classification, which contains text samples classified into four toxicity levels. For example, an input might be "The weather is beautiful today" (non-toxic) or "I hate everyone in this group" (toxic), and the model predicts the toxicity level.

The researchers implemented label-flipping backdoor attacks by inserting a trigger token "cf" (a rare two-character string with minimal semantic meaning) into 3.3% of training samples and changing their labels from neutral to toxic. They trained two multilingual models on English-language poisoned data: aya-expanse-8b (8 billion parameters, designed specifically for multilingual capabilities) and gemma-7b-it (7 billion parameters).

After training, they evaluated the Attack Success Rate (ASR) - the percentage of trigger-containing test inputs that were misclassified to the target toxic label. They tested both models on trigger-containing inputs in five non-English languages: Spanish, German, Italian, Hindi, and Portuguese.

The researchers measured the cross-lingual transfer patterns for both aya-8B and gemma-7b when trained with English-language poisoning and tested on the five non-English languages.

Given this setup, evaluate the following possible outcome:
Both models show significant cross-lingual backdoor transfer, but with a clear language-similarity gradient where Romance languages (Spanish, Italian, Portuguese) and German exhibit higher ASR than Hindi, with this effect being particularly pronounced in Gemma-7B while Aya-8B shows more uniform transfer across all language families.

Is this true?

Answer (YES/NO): NO